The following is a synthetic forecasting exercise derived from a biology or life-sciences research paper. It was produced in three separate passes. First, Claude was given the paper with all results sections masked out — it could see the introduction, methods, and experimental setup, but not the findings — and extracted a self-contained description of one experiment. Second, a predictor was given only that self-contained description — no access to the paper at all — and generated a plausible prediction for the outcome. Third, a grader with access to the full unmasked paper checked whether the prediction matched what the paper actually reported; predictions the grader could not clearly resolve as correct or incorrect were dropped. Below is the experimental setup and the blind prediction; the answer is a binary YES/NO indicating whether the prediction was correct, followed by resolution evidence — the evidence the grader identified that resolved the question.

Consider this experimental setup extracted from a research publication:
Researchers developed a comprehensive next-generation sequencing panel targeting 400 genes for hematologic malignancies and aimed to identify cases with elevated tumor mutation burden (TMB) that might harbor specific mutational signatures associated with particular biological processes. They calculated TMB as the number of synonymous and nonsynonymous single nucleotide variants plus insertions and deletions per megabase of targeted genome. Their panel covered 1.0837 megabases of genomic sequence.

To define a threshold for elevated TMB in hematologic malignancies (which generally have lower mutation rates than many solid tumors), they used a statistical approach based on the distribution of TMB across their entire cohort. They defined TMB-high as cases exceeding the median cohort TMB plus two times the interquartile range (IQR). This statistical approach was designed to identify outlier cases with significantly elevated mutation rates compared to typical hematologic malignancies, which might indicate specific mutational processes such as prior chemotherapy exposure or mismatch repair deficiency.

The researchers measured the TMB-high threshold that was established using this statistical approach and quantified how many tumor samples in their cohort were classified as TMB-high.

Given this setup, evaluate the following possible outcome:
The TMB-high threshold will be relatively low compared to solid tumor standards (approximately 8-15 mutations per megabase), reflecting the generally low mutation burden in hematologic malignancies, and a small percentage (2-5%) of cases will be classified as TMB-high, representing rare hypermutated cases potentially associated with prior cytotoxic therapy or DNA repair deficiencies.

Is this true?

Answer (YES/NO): NO